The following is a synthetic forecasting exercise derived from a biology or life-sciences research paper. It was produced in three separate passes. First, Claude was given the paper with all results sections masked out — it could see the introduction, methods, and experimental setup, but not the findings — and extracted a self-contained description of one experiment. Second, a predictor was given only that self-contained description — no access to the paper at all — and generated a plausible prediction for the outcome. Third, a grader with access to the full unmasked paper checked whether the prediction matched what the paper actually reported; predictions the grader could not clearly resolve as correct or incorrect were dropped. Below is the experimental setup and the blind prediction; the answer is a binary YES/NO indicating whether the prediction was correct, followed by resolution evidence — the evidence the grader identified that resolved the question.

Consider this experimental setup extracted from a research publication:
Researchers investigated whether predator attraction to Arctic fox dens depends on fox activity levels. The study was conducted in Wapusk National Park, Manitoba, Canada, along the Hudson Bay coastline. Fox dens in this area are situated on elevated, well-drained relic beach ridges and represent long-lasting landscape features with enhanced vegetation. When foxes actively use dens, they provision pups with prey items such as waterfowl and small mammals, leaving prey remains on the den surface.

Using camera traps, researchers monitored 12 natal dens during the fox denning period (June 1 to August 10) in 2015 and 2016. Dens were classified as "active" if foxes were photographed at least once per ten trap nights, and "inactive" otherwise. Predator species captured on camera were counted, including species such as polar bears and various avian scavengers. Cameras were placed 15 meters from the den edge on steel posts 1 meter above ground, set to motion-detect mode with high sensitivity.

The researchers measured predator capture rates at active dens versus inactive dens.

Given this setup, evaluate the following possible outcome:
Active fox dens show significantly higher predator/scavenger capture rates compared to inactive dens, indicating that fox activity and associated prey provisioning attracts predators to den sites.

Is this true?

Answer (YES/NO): YES